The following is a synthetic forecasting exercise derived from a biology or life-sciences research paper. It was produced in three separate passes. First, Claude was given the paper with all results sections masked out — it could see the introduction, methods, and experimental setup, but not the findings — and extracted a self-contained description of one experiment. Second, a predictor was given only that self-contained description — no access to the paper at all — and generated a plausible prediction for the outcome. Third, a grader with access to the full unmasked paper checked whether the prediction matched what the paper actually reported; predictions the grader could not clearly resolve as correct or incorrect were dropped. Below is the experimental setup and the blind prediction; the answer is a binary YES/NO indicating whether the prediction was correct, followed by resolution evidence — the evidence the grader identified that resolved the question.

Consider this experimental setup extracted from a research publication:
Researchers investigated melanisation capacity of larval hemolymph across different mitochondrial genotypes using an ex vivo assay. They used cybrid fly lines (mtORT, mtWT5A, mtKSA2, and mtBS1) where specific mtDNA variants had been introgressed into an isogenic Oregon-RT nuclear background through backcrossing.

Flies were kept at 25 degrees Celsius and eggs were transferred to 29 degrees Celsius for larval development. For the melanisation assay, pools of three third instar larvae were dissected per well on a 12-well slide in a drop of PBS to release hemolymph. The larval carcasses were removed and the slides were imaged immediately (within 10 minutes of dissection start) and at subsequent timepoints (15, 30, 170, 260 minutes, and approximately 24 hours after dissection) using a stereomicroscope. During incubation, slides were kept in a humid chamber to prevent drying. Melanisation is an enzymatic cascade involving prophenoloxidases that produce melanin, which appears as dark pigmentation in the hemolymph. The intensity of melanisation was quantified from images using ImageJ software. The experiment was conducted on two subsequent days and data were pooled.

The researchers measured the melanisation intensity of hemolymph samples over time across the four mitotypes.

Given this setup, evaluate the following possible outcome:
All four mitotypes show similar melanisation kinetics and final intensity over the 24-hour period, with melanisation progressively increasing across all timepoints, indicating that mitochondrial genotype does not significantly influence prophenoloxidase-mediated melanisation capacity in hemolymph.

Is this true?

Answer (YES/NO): NO